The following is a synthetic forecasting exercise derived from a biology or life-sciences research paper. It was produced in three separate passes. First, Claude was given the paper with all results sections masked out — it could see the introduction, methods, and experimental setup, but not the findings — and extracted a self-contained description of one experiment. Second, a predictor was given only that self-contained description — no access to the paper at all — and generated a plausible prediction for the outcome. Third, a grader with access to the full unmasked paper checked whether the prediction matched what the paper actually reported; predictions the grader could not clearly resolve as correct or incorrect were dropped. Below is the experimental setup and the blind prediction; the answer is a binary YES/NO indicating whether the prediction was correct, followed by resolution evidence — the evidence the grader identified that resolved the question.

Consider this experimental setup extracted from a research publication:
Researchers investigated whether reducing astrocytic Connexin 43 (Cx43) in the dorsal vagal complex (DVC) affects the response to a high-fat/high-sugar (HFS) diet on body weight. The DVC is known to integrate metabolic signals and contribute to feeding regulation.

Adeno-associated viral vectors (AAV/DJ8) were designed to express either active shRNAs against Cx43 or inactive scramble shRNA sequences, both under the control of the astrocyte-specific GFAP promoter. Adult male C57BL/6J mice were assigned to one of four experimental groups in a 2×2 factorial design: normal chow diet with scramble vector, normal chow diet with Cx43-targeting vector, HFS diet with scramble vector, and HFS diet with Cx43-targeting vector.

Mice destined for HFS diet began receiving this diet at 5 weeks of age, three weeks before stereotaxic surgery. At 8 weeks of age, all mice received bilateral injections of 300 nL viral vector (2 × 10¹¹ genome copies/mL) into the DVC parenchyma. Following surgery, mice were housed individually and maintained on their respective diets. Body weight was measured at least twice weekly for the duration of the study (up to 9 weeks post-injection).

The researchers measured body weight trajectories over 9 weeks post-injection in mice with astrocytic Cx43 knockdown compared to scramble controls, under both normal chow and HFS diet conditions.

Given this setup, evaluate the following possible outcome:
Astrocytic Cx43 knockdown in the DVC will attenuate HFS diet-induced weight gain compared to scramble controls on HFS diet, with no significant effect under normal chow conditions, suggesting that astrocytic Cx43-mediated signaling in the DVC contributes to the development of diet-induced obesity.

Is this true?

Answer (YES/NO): NO